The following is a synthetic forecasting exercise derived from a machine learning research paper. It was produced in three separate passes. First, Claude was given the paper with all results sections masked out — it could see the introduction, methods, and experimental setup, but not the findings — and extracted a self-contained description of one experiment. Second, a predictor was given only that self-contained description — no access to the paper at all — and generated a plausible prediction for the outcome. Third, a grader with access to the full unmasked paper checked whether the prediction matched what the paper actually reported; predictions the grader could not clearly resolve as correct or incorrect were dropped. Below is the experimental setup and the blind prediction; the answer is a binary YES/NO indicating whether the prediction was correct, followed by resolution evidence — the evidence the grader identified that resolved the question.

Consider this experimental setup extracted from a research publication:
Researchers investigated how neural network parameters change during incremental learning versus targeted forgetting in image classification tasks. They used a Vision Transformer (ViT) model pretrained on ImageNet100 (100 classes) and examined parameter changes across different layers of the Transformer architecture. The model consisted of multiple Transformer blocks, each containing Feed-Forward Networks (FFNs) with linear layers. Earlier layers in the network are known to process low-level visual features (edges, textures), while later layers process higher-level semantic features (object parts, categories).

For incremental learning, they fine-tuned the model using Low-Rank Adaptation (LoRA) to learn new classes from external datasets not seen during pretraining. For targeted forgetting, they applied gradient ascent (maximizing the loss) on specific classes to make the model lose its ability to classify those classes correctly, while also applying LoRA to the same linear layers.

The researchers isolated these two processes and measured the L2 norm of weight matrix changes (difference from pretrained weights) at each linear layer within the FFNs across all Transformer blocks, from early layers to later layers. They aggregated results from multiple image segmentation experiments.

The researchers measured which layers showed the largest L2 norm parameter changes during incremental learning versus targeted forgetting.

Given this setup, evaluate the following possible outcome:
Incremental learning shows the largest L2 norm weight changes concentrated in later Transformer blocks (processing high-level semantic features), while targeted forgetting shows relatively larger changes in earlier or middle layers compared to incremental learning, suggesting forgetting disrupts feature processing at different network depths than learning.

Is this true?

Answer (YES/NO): NO